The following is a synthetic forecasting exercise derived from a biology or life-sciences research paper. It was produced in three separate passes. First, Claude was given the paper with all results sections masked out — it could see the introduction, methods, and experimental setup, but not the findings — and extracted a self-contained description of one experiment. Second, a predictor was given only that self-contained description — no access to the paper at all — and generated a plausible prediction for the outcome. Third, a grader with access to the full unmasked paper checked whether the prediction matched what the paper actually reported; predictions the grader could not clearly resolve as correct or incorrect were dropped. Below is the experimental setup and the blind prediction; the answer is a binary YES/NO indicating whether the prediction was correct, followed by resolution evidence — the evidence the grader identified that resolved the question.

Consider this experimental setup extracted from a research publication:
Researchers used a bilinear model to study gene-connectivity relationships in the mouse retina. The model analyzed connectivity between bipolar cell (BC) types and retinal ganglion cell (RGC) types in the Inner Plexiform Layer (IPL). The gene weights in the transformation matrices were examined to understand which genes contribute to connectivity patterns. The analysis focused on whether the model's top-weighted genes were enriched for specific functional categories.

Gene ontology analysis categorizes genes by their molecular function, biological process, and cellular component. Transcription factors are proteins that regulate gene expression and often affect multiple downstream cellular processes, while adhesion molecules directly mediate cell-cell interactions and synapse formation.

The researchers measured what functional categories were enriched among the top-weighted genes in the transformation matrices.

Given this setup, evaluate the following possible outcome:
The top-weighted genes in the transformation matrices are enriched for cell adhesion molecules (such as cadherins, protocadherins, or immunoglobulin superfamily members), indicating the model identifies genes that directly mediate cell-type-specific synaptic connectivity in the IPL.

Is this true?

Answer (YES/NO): YES